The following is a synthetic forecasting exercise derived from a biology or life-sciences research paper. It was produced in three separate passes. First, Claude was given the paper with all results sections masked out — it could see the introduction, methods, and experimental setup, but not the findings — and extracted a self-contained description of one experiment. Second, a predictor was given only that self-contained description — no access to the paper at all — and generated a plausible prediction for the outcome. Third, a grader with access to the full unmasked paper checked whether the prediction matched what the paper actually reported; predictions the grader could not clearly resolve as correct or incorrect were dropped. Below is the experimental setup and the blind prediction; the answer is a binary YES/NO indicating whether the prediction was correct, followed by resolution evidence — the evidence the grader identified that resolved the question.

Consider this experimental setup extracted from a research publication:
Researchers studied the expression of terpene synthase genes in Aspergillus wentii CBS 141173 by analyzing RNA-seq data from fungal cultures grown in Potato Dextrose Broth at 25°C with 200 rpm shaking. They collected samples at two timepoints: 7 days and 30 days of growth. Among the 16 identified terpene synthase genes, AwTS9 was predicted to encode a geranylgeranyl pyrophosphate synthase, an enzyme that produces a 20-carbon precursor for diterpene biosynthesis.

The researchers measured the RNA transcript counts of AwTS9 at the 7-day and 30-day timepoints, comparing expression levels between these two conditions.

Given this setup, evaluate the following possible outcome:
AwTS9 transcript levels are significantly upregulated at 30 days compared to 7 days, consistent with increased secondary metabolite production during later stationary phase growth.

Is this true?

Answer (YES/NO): YES